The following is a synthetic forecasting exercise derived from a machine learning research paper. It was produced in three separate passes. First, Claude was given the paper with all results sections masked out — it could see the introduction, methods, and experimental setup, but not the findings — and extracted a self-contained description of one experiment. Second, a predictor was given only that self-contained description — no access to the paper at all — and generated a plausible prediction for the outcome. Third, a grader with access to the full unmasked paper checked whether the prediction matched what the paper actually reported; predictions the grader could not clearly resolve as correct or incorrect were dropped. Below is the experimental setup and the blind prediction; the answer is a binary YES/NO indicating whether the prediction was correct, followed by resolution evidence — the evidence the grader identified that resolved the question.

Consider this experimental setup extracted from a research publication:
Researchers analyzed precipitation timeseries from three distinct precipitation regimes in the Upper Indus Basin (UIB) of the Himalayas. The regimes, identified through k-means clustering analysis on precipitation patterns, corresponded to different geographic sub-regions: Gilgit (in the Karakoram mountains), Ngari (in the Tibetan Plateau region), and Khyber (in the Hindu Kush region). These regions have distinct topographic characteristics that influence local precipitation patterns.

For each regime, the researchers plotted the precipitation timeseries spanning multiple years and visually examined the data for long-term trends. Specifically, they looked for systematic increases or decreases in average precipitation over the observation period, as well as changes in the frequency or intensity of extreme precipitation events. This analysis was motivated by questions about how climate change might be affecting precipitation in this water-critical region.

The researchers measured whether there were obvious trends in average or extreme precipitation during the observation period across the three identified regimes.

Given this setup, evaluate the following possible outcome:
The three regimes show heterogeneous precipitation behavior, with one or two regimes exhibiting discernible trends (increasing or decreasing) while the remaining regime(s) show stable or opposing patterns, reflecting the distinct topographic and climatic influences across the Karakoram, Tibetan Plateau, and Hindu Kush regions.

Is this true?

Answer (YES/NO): NO